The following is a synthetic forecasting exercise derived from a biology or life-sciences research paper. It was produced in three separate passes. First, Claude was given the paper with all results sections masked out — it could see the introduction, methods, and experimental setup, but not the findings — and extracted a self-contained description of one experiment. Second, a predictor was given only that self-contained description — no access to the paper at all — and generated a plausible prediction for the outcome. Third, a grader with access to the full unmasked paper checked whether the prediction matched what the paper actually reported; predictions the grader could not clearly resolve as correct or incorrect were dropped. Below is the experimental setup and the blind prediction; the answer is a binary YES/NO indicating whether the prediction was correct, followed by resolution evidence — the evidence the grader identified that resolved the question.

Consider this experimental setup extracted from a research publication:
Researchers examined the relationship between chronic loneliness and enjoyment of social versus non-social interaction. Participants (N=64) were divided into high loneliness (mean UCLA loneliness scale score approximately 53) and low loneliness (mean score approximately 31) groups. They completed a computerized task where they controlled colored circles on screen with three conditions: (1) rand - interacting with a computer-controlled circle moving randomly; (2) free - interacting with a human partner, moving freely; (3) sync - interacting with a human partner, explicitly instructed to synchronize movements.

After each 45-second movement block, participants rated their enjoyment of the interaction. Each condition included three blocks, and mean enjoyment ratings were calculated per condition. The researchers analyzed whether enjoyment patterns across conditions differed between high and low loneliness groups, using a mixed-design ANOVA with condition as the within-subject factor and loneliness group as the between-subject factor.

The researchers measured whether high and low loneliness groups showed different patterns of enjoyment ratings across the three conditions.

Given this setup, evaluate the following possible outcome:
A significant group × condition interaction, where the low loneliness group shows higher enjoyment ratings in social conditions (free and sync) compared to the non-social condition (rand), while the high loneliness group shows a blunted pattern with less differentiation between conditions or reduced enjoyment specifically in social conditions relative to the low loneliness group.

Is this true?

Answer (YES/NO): NO